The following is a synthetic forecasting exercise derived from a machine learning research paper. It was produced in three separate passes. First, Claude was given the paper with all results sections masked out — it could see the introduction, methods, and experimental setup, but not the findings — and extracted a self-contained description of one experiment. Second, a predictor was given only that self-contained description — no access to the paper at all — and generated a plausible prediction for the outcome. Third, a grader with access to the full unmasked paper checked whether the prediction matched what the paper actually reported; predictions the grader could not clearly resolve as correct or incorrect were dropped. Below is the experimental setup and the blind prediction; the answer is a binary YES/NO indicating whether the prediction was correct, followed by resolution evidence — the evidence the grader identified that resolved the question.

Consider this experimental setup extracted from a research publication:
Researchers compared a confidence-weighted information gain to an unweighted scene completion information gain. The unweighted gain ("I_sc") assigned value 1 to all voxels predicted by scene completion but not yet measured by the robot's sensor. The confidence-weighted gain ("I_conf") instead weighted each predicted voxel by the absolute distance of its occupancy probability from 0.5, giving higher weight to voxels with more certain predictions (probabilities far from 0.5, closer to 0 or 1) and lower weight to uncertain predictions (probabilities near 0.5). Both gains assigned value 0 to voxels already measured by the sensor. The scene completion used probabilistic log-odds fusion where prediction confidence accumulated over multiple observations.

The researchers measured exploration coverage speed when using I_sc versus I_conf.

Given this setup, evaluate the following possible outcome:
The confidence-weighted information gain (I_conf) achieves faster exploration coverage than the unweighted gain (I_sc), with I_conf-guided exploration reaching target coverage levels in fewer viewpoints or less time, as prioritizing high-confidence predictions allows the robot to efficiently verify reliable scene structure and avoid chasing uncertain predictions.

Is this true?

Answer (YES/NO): NO